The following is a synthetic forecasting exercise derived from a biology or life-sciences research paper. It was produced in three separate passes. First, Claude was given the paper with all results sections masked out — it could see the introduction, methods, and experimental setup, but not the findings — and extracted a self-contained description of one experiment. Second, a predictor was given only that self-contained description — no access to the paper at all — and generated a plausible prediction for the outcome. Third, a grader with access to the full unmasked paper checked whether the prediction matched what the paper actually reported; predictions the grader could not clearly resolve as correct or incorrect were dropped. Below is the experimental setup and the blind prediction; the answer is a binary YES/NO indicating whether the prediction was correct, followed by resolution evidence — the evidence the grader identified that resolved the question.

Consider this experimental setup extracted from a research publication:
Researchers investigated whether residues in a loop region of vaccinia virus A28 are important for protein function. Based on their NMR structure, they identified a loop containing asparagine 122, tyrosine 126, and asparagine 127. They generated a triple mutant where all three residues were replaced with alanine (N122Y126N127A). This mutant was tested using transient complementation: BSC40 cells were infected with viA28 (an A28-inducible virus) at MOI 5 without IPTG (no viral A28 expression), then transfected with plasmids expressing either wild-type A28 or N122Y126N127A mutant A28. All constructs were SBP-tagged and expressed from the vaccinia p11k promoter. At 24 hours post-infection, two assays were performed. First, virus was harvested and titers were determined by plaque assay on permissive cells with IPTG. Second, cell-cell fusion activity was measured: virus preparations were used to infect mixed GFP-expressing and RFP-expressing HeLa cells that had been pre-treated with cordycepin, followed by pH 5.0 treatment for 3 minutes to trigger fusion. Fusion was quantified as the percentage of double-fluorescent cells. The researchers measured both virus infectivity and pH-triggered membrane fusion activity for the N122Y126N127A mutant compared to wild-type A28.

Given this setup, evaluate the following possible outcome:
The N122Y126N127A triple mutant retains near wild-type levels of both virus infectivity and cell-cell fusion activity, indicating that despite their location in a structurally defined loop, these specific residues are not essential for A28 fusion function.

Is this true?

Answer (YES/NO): NO